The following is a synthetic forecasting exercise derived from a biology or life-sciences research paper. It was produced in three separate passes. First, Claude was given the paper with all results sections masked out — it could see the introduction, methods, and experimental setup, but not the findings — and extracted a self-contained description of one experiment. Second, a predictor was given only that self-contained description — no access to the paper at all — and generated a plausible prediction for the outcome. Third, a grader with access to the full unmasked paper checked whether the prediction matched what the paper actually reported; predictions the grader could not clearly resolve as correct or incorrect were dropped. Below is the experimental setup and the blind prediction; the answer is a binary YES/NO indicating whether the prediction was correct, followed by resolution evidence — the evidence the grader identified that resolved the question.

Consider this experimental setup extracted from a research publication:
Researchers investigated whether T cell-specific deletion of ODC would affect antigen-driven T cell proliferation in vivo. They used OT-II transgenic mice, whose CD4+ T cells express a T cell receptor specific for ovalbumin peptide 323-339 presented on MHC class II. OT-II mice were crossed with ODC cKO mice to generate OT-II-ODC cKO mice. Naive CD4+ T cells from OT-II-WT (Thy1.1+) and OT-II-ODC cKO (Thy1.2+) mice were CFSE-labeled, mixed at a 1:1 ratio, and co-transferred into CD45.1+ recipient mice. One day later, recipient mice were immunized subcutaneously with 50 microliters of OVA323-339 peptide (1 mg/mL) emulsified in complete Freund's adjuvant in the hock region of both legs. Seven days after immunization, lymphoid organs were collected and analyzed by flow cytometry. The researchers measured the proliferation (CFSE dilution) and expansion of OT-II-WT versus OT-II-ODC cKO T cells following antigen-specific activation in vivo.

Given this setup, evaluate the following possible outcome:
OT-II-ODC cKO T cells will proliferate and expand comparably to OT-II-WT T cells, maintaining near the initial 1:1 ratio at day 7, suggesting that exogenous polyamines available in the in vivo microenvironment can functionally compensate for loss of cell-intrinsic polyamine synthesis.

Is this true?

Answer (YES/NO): YES